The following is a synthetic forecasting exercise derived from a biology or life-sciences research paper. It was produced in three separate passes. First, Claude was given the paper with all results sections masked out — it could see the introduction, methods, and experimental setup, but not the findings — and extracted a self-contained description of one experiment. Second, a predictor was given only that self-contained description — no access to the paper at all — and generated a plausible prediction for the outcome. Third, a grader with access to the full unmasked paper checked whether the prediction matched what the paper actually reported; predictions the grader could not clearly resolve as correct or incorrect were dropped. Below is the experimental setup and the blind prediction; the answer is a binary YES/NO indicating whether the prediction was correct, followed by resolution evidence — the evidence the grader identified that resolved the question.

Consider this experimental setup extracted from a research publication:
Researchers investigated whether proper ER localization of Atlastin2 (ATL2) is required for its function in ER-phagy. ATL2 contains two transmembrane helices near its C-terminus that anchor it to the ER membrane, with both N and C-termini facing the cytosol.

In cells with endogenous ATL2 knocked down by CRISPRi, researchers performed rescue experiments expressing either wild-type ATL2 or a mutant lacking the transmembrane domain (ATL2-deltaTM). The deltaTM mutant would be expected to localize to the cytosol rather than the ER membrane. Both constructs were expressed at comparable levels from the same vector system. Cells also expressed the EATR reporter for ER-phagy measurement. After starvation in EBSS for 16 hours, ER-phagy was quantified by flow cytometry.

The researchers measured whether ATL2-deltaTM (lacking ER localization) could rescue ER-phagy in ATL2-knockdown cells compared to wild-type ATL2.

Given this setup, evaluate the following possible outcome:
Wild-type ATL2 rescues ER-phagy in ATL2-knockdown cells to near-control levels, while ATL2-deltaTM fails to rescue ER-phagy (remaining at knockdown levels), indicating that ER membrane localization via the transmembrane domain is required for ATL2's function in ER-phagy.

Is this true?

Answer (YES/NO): YES